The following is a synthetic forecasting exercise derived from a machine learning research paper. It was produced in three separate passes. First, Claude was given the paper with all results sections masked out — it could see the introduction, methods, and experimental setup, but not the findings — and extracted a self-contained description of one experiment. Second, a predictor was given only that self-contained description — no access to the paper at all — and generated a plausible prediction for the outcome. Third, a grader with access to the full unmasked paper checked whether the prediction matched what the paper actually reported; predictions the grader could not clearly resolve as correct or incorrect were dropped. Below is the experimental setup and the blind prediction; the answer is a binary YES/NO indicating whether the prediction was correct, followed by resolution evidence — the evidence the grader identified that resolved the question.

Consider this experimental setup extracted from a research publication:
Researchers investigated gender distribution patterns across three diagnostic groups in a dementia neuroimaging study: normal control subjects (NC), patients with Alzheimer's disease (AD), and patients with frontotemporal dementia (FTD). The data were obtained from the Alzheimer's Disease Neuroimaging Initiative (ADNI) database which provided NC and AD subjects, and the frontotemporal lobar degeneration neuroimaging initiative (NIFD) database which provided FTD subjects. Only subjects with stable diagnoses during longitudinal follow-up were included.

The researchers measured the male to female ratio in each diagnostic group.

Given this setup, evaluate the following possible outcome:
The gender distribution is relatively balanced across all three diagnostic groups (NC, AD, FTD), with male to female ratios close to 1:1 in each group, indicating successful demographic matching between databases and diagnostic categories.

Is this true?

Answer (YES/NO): NO